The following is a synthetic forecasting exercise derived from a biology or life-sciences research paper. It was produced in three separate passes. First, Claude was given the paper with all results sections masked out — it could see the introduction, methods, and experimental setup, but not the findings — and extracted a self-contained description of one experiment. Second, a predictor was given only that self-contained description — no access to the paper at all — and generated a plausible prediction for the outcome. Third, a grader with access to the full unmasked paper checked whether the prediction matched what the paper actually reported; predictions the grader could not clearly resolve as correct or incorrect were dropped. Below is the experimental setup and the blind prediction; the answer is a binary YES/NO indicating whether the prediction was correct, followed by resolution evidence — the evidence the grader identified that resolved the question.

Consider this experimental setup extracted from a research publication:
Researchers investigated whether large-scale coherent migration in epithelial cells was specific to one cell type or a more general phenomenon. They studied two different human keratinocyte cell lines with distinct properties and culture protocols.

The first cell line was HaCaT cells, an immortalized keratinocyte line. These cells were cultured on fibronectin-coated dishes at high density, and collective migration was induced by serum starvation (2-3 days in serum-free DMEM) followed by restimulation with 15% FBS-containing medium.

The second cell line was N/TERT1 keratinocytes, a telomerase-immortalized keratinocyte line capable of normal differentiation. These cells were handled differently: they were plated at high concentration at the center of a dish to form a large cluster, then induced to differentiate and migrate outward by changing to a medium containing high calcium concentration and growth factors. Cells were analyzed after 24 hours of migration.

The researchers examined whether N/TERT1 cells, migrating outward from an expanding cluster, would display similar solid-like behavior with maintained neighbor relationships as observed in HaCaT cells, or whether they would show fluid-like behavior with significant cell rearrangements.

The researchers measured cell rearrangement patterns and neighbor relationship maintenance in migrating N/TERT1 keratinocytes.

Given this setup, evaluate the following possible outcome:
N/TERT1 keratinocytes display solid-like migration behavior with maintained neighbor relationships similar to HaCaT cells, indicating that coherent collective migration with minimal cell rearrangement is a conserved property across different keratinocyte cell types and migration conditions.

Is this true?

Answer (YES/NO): YES